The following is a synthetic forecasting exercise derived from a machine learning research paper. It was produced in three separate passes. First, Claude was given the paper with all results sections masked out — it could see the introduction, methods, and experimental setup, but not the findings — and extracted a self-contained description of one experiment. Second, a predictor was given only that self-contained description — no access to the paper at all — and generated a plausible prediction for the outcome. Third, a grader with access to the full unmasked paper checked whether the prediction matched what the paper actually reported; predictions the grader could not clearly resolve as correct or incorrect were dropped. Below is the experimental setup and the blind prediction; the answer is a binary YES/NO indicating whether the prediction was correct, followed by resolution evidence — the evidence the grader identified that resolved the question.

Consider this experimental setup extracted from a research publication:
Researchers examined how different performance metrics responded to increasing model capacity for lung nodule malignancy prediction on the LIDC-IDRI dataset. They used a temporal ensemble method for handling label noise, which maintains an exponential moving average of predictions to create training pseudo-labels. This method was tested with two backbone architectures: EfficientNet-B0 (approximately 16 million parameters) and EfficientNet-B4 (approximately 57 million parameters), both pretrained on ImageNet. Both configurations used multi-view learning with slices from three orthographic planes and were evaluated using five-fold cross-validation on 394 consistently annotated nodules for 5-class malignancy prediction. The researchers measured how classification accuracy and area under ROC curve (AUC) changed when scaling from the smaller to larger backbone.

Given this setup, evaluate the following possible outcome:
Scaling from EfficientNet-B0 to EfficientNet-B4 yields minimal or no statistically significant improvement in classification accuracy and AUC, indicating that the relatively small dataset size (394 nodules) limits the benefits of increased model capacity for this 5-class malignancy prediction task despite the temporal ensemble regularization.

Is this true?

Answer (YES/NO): NO